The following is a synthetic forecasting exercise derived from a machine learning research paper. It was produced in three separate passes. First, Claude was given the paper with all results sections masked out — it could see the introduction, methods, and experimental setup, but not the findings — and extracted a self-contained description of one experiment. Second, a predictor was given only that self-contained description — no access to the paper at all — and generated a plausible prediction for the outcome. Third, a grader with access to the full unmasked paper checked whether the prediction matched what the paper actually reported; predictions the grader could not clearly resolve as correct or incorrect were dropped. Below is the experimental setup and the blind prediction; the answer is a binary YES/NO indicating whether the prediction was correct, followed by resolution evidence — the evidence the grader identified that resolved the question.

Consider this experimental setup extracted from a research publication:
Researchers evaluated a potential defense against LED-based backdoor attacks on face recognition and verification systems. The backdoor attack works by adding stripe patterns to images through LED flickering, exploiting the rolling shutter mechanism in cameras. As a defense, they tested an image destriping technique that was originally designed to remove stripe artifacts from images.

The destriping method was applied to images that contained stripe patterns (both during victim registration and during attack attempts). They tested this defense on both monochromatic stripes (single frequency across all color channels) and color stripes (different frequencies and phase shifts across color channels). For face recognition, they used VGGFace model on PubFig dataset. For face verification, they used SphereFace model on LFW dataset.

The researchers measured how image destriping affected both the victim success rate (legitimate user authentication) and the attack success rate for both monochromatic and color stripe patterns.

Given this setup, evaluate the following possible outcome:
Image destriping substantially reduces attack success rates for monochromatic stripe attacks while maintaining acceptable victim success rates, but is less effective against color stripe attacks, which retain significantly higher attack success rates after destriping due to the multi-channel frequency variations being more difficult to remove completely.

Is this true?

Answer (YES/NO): YES